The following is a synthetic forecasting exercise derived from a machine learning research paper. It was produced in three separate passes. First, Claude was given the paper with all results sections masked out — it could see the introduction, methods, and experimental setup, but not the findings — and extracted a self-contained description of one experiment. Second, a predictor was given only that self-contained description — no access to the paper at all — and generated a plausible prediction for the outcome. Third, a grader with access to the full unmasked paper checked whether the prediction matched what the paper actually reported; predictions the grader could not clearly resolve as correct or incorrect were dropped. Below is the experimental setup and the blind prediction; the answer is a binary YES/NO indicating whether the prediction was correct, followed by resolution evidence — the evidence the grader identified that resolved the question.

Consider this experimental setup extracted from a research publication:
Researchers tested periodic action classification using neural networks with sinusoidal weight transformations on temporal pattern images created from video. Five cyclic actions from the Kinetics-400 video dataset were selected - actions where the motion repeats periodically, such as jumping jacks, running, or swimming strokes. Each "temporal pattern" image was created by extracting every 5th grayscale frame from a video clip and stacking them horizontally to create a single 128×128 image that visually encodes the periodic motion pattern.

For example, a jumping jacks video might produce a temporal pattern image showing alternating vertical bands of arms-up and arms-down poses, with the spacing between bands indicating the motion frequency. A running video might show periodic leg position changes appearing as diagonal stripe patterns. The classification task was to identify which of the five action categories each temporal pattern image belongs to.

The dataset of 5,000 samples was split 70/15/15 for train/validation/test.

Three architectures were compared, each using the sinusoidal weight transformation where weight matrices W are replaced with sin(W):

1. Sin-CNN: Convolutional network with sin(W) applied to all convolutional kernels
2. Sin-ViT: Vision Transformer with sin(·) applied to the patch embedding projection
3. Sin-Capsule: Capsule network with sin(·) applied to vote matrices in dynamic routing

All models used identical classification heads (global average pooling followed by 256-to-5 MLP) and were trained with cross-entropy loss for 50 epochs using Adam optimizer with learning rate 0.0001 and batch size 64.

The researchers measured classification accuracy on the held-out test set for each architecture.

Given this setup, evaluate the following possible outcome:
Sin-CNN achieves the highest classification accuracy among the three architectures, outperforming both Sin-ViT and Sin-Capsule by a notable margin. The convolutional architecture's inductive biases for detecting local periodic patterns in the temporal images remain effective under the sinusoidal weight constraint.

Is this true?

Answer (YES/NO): NO